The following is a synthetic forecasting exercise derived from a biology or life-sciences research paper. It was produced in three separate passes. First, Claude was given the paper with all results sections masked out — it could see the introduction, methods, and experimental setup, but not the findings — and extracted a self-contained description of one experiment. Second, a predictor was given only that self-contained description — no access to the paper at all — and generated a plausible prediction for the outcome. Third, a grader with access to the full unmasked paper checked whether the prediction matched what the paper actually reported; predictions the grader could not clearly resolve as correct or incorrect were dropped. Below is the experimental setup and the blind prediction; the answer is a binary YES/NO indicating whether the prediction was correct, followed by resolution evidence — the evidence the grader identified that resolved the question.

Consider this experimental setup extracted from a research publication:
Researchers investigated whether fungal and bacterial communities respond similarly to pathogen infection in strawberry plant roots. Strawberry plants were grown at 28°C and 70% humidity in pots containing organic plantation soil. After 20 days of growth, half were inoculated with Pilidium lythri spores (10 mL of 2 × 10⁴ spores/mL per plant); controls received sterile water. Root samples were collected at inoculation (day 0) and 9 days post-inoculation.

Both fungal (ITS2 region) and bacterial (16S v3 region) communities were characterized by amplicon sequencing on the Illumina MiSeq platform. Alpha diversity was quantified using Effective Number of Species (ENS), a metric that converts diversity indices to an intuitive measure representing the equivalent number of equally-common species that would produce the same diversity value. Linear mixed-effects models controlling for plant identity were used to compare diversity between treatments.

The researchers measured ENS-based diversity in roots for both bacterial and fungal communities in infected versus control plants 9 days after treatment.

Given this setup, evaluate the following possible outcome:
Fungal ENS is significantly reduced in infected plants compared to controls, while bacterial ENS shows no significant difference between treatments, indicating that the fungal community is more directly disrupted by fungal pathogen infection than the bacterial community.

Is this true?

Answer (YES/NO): NO